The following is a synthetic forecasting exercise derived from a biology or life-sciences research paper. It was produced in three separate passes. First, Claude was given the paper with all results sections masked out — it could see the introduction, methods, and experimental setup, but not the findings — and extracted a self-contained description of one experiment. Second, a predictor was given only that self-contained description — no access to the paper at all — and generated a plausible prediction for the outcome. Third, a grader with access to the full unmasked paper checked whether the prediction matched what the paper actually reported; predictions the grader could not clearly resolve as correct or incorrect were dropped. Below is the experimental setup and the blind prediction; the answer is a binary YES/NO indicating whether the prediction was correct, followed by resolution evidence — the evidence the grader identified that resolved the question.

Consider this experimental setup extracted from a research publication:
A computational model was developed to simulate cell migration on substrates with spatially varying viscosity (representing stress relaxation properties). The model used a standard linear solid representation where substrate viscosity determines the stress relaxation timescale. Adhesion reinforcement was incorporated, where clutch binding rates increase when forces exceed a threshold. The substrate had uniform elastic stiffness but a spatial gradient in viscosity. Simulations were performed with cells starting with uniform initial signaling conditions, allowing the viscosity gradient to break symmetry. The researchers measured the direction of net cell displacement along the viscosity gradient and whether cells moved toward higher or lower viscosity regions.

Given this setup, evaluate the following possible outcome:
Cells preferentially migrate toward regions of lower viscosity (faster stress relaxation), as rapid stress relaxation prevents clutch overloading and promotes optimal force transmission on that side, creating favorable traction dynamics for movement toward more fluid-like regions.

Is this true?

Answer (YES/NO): NO